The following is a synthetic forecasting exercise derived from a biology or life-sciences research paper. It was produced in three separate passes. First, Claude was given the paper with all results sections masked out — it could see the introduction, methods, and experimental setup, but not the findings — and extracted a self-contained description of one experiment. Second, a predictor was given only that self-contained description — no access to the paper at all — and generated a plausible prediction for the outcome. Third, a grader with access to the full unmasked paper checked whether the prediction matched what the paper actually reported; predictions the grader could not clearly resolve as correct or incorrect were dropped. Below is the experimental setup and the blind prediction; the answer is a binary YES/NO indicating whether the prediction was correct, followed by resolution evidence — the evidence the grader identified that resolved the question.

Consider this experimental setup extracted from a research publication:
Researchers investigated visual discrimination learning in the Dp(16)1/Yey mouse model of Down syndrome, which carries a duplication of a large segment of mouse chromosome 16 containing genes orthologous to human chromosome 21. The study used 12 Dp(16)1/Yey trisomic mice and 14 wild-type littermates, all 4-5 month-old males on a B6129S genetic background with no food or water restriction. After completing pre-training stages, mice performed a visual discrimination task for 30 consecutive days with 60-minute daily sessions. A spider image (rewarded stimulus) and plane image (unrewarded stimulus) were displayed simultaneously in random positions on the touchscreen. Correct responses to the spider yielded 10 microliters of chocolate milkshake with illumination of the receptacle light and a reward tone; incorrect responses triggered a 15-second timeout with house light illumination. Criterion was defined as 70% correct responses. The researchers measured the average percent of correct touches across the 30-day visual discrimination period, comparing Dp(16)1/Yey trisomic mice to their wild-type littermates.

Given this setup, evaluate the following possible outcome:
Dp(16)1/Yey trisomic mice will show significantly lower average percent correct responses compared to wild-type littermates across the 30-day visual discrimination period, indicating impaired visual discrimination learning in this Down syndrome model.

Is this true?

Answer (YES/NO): YES